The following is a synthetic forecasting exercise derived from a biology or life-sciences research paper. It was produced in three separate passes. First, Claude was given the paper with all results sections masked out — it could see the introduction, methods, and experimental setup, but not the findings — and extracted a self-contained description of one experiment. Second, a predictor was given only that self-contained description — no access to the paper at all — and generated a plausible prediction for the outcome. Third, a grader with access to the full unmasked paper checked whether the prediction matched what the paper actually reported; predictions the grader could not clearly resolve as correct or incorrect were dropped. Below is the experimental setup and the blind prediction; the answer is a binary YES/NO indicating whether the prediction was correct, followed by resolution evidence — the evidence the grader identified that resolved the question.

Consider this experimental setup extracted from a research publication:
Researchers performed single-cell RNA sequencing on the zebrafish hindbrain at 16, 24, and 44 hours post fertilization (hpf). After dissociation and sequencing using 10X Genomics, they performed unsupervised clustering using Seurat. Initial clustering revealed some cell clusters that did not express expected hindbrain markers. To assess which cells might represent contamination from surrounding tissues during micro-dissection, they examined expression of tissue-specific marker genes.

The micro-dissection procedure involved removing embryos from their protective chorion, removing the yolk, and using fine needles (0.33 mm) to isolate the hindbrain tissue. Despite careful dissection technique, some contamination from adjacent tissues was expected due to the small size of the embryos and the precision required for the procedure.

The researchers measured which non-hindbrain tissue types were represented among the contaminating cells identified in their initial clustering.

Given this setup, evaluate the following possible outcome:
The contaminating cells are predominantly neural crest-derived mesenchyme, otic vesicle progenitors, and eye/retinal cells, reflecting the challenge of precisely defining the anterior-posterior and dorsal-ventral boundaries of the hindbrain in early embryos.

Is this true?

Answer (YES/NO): NO